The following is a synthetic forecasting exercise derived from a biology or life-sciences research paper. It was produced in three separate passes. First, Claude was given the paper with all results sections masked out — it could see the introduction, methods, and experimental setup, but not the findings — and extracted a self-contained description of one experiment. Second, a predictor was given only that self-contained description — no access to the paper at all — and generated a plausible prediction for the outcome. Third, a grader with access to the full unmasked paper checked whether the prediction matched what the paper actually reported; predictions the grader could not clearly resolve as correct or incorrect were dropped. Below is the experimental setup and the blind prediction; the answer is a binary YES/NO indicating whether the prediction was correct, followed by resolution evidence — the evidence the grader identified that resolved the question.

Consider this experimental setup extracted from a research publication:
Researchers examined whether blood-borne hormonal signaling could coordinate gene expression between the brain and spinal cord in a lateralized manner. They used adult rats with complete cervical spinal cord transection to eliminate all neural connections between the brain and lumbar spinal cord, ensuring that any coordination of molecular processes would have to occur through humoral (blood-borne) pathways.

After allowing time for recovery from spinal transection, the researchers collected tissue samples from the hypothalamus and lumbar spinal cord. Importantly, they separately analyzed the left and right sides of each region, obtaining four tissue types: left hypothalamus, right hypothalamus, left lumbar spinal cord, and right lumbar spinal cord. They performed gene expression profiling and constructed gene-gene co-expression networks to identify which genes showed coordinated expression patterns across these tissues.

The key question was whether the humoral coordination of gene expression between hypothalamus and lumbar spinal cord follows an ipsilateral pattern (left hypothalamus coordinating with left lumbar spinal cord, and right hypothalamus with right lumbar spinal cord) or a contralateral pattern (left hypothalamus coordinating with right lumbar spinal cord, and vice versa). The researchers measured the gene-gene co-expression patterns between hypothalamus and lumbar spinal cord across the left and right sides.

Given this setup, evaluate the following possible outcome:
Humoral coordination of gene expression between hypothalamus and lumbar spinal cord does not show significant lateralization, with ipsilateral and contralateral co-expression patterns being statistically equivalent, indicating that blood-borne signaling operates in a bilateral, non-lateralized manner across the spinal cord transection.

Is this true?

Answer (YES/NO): NO